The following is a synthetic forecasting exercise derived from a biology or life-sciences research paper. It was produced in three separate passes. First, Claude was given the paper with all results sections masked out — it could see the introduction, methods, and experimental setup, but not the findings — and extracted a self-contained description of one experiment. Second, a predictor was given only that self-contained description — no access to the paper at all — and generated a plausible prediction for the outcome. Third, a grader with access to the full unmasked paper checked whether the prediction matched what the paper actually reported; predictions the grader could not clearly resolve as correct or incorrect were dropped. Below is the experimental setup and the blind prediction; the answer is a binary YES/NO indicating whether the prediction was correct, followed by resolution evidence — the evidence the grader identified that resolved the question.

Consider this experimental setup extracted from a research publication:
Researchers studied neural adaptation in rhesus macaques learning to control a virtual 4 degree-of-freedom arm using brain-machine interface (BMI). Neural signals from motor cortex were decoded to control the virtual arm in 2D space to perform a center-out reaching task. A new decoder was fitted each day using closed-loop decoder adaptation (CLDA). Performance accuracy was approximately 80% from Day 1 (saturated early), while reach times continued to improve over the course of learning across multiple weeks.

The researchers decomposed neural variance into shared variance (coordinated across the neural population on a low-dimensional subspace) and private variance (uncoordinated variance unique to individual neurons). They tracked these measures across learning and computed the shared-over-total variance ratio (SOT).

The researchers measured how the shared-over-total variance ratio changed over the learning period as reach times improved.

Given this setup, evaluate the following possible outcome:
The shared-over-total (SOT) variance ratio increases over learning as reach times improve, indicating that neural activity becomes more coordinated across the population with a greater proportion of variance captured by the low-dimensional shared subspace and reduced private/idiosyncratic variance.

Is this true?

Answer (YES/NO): YES